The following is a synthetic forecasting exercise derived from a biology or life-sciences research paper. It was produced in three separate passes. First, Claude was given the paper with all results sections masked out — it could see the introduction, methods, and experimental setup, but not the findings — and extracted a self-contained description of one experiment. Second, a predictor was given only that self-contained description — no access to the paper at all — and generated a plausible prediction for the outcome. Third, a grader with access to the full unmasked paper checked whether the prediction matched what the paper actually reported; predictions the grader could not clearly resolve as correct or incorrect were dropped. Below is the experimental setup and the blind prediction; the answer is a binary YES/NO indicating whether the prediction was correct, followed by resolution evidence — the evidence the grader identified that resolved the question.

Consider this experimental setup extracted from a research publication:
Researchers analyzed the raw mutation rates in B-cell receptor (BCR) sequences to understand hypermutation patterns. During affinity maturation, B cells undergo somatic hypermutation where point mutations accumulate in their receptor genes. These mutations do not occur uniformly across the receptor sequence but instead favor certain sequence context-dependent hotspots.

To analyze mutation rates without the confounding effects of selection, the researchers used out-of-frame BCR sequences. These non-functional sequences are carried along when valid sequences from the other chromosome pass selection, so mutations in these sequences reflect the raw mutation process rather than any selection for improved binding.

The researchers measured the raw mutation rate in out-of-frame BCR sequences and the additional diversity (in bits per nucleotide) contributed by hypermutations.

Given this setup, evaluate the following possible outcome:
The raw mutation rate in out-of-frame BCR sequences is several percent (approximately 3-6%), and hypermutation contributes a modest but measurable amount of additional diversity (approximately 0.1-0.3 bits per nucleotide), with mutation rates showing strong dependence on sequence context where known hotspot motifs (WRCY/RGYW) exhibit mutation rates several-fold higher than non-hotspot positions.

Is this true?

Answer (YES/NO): NO